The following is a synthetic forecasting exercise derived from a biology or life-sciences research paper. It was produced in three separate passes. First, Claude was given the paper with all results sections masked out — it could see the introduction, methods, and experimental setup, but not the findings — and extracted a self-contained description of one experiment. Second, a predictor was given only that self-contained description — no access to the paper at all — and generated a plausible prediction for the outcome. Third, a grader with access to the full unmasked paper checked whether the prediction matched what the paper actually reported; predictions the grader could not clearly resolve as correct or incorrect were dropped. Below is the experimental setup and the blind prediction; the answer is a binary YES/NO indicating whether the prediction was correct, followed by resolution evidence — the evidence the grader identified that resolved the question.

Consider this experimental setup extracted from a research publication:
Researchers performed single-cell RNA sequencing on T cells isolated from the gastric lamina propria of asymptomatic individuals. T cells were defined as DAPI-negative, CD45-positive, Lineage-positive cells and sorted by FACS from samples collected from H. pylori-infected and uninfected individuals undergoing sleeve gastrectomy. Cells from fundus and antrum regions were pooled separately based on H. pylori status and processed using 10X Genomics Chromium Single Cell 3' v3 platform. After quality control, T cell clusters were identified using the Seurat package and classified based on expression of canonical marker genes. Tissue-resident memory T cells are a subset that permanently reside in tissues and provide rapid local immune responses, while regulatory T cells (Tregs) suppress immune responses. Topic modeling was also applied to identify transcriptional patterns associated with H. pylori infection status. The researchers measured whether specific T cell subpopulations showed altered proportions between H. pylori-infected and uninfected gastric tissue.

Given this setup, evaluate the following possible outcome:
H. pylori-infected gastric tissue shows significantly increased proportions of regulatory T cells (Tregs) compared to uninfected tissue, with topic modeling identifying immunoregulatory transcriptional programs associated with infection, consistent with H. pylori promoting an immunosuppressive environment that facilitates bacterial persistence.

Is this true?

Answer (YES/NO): YES